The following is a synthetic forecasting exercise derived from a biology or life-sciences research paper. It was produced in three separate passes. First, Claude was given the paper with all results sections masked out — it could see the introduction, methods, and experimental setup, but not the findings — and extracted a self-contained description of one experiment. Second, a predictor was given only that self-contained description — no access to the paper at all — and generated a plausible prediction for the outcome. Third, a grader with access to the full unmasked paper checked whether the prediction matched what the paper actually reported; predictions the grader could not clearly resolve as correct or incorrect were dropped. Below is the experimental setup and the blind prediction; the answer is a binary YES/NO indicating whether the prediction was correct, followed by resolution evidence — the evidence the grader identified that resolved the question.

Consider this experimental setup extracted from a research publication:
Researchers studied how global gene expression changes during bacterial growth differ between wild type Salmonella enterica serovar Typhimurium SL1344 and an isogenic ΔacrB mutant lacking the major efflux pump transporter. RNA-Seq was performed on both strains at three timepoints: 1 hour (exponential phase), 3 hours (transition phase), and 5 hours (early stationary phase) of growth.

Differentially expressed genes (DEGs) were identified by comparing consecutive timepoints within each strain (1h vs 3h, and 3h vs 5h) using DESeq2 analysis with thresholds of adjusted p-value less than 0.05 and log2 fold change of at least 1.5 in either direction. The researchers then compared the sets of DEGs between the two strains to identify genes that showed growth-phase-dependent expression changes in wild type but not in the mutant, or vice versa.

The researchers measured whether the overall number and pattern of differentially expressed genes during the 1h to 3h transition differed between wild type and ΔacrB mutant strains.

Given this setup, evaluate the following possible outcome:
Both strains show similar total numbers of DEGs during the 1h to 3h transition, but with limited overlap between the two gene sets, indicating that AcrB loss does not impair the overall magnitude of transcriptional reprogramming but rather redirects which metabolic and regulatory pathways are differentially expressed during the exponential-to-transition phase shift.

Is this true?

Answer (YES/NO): NO